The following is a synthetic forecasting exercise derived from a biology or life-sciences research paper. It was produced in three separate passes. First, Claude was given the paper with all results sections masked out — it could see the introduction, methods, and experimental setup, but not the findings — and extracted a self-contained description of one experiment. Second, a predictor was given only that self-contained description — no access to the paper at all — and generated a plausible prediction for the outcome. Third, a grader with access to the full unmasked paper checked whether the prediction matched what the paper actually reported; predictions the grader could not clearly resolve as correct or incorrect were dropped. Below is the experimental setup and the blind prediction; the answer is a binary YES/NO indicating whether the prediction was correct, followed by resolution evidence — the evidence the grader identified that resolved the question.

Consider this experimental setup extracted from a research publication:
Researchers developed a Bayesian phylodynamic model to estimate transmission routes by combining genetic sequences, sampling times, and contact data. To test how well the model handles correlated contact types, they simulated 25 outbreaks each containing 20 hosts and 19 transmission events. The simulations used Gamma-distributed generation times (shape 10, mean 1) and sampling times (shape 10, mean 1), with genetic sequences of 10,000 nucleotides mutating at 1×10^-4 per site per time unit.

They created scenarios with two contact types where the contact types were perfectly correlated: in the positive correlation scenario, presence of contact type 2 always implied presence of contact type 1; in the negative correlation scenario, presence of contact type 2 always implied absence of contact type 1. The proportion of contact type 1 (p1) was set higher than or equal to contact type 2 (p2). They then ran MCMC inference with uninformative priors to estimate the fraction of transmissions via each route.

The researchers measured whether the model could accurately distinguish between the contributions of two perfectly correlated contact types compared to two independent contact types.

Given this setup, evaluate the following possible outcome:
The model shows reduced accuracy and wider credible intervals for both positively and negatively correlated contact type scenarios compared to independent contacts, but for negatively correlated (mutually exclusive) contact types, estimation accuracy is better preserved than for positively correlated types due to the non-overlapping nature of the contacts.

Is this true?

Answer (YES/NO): NO